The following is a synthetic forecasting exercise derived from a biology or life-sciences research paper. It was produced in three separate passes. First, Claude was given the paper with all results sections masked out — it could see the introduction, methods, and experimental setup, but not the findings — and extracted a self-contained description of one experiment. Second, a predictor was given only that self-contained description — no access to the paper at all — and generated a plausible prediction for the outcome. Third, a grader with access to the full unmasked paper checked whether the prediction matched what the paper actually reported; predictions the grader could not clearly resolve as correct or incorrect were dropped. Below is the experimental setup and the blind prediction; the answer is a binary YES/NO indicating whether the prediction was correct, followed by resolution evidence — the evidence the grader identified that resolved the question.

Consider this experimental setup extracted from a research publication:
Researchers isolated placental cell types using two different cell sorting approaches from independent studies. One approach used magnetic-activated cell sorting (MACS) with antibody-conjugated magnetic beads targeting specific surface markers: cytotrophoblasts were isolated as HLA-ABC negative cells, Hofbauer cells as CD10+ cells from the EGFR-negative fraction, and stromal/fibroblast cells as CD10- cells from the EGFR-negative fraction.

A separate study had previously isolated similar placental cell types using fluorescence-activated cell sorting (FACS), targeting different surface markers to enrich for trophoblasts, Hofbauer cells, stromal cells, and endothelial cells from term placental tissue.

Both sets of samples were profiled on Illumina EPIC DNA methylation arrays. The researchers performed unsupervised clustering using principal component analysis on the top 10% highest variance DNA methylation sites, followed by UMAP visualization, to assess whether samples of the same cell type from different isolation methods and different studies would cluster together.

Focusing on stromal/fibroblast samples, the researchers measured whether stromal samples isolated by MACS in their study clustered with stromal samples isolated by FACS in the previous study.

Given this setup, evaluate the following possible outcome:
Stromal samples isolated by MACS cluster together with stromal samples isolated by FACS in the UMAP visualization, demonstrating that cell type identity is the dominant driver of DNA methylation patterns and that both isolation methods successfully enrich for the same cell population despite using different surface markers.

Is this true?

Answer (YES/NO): YES